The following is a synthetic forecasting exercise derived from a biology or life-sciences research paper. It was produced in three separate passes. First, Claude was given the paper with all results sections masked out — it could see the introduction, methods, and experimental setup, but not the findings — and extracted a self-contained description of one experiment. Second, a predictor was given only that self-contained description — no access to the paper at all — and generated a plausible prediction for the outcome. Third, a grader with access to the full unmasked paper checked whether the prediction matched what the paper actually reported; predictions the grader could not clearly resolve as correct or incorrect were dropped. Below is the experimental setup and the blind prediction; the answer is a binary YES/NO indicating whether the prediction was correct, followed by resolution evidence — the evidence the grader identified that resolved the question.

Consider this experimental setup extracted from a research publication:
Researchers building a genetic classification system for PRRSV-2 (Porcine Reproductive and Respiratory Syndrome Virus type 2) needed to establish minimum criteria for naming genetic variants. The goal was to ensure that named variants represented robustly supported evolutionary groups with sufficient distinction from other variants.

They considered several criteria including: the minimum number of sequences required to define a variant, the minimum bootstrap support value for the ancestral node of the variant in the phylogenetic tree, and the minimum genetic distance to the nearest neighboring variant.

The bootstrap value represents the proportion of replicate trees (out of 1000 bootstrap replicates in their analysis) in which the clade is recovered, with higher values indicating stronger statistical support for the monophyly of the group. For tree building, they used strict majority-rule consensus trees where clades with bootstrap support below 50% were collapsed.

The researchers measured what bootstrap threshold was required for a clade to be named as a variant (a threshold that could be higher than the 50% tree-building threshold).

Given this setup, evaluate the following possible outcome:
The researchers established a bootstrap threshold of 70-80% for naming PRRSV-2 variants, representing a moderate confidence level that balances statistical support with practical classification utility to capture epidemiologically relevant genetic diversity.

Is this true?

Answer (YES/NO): NO